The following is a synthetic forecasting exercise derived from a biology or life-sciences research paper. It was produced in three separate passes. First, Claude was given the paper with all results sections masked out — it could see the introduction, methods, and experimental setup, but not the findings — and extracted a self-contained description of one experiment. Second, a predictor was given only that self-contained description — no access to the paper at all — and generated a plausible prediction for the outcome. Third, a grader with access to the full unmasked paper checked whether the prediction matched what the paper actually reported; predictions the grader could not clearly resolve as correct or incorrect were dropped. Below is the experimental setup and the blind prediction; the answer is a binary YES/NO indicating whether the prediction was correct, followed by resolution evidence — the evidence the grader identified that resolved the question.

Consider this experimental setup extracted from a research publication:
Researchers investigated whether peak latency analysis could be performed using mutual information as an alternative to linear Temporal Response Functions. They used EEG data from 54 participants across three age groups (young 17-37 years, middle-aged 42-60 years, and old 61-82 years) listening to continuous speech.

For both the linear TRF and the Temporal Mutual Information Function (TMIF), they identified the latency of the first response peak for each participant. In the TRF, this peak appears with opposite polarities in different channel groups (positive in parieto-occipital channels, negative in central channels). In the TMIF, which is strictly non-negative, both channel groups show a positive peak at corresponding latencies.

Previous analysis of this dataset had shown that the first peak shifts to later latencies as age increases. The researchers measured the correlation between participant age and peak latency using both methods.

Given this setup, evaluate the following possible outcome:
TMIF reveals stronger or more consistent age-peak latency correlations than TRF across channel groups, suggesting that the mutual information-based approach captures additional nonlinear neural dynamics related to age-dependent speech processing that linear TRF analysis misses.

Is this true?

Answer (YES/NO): NO